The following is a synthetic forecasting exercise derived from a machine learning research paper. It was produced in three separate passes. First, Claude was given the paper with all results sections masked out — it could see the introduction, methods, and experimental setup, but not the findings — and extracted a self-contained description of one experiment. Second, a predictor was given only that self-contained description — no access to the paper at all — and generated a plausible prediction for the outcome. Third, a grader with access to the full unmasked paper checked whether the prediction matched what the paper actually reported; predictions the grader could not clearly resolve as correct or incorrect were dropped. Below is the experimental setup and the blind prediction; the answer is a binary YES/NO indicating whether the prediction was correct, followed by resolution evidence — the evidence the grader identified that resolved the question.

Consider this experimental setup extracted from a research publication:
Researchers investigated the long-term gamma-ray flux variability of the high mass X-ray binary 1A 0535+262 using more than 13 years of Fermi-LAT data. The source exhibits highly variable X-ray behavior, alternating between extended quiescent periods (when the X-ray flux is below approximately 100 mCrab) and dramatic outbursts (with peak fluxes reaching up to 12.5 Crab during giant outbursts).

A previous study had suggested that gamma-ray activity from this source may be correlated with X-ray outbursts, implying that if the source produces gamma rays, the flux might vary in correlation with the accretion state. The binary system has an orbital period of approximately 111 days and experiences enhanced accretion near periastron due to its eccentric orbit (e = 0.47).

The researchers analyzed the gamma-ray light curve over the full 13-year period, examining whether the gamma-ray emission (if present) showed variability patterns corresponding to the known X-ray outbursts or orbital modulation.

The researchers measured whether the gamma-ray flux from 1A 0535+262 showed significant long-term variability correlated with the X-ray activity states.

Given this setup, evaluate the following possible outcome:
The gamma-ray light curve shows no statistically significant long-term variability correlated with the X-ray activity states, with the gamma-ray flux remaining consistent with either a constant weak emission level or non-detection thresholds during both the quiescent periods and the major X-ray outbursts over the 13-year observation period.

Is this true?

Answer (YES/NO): YES